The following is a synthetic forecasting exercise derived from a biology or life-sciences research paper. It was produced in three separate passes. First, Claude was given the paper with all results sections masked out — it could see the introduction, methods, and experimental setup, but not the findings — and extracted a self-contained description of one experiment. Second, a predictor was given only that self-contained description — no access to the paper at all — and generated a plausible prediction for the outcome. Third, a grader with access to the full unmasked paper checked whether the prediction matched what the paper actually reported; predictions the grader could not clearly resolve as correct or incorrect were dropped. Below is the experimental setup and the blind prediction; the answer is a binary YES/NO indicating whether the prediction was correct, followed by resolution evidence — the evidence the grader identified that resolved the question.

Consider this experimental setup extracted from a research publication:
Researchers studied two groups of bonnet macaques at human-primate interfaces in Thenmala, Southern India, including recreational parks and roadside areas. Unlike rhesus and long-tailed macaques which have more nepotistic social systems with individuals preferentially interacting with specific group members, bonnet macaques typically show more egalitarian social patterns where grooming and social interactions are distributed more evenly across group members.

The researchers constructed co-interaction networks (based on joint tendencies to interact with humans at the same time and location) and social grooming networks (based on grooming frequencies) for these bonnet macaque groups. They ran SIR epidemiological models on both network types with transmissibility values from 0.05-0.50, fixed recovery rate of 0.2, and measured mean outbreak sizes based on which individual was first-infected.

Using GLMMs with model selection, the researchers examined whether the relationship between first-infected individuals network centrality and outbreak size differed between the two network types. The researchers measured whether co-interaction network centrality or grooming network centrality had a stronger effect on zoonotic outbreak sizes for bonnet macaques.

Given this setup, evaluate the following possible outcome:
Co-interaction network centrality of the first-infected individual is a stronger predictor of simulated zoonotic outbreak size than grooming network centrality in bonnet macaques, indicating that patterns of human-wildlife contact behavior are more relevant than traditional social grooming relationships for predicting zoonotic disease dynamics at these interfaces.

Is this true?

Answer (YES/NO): YES